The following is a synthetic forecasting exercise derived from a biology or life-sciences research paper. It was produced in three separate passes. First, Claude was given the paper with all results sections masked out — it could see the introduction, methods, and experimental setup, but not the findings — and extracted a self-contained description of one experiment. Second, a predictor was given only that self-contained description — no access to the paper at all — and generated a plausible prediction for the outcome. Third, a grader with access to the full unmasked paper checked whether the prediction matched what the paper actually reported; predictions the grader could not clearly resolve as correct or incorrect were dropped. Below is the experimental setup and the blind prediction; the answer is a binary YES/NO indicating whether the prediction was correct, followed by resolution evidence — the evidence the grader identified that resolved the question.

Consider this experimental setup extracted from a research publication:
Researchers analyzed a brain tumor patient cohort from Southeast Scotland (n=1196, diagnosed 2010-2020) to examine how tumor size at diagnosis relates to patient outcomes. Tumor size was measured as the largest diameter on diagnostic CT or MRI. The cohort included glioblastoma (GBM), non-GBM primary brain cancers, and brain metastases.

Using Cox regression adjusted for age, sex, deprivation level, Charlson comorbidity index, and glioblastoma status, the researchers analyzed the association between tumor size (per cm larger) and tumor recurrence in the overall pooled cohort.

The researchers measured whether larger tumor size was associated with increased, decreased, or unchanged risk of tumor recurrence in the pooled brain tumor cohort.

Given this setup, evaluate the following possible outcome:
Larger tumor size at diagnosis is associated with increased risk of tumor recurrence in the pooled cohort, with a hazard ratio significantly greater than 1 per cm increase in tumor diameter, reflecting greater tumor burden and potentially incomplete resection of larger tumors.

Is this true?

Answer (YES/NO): NO